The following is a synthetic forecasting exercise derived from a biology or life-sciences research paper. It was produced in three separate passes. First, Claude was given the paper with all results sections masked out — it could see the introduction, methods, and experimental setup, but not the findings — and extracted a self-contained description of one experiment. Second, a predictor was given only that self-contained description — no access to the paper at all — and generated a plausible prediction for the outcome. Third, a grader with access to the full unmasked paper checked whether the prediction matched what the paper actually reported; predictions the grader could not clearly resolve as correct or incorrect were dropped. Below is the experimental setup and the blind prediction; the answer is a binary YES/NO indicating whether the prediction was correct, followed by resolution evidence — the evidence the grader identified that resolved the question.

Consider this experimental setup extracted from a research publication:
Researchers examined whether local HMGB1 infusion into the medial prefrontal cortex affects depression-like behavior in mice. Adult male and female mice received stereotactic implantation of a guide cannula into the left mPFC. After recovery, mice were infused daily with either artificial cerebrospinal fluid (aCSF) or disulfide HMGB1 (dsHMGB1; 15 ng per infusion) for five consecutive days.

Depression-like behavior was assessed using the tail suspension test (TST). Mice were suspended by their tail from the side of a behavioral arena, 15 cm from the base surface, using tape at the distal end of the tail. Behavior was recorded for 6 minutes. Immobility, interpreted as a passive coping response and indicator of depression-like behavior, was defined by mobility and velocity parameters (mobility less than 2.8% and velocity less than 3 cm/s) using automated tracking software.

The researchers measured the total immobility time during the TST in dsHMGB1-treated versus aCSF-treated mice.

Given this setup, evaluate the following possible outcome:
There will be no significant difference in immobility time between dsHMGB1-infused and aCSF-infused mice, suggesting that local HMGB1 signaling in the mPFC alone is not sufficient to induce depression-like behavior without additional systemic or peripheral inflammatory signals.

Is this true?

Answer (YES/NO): YES